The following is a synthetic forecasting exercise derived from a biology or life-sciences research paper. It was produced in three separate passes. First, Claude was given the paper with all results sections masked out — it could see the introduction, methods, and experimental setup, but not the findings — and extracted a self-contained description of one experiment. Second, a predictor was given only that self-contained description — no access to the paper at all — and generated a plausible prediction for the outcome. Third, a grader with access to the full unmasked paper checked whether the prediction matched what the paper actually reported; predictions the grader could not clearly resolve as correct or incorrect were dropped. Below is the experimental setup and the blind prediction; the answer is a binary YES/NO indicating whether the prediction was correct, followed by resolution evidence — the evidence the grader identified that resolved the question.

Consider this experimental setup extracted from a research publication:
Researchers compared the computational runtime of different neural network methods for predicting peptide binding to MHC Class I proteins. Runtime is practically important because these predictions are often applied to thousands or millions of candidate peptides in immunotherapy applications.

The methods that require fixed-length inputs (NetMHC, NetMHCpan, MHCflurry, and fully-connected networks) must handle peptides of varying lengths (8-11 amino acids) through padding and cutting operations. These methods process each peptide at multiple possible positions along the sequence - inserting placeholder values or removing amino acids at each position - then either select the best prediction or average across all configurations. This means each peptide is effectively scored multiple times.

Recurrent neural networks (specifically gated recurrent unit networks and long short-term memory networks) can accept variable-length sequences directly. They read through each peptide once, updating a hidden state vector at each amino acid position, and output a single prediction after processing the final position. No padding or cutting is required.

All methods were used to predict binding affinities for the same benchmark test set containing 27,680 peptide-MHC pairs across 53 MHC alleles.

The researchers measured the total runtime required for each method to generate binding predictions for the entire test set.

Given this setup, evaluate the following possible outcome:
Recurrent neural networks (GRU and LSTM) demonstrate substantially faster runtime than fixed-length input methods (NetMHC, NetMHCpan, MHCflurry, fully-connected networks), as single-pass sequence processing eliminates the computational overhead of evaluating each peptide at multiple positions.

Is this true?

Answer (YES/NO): NO